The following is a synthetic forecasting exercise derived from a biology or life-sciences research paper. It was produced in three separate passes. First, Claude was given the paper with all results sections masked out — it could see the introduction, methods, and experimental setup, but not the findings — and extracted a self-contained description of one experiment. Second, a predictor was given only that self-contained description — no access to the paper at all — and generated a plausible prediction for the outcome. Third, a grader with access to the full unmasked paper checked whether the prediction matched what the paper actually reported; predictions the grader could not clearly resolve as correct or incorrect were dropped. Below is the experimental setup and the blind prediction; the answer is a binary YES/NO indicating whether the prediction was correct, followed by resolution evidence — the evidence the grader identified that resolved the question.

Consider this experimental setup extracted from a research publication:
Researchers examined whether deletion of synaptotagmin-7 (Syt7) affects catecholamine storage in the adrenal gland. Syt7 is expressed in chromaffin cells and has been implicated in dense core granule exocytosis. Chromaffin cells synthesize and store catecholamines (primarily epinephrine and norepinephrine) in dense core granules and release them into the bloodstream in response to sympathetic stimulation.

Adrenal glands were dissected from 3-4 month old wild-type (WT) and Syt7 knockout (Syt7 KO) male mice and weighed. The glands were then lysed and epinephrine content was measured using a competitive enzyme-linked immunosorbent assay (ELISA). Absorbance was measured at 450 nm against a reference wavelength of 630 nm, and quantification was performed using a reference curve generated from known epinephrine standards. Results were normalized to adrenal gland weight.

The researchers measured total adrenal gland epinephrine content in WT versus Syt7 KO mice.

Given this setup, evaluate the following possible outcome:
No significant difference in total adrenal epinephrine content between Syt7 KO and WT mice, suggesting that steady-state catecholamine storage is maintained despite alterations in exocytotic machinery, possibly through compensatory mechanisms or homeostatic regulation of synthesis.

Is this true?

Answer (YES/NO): YES